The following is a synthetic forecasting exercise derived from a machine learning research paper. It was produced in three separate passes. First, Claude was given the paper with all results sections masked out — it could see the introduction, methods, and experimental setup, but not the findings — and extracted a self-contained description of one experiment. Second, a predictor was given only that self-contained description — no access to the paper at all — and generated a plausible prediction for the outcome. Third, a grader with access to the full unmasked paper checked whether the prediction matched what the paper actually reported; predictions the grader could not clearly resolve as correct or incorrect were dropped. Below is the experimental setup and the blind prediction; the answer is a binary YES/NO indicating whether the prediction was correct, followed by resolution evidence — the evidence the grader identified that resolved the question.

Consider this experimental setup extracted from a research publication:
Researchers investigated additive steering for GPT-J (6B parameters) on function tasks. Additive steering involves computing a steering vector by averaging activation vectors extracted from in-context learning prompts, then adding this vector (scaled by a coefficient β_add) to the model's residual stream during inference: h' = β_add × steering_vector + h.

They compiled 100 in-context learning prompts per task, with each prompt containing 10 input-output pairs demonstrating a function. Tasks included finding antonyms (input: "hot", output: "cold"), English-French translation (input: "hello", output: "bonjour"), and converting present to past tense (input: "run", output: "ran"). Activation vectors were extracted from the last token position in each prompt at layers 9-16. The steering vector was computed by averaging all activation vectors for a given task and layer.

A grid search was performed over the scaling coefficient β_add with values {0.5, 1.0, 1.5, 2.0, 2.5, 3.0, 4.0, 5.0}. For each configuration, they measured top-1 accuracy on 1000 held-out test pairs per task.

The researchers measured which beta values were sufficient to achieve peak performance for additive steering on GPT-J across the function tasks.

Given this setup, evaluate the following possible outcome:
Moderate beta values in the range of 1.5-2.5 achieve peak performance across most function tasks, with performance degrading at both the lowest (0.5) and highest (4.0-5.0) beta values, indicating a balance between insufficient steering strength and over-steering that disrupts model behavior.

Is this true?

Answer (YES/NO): NO